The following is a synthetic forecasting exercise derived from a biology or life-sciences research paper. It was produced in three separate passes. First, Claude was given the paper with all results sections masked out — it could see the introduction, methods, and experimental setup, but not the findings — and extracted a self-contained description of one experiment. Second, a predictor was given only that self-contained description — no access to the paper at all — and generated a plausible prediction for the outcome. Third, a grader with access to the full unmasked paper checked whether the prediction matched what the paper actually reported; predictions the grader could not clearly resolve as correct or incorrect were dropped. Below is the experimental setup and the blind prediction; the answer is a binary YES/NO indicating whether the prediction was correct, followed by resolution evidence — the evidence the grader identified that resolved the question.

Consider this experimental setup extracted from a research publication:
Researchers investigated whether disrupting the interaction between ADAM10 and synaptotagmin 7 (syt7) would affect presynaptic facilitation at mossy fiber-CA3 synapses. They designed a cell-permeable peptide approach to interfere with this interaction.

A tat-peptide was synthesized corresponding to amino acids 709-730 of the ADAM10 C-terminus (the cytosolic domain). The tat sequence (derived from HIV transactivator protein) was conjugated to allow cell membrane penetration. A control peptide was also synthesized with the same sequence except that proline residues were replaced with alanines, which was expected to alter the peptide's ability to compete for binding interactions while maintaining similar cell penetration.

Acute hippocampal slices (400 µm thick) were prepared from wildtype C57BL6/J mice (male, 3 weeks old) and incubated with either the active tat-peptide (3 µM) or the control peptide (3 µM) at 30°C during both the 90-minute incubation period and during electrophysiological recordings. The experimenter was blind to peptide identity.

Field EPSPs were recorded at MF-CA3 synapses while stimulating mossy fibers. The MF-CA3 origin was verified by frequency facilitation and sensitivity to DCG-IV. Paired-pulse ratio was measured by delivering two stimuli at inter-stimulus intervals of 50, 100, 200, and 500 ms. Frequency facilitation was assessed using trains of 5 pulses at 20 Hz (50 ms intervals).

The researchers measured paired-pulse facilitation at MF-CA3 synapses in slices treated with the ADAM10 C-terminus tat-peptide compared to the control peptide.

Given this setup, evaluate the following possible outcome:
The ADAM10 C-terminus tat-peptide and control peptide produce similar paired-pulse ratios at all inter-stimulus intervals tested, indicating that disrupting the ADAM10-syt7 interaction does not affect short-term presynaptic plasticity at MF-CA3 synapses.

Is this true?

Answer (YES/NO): NO